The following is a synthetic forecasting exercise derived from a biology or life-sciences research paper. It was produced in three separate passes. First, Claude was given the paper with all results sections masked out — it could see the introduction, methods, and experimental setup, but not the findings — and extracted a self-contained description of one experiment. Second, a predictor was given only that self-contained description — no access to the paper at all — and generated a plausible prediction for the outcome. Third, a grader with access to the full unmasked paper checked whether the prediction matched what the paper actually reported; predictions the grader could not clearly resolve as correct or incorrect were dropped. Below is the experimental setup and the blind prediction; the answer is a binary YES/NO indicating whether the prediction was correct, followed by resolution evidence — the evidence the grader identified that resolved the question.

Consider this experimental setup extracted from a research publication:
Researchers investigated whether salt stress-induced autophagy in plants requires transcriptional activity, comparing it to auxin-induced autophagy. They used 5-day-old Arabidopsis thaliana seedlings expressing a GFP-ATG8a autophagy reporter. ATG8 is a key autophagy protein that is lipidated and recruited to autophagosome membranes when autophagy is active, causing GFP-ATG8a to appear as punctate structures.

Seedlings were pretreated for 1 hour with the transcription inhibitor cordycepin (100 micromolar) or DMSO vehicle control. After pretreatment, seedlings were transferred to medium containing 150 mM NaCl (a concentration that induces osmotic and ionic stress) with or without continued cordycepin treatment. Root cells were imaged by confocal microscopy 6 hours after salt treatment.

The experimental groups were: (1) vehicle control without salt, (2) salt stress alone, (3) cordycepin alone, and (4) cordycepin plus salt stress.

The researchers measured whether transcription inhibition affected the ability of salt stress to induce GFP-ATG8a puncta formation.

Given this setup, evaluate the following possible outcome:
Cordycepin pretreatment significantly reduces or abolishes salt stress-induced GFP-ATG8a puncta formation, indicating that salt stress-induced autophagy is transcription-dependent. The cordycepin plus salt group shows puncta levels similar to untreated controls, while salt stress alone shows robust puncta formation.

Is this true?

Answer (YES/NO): YES